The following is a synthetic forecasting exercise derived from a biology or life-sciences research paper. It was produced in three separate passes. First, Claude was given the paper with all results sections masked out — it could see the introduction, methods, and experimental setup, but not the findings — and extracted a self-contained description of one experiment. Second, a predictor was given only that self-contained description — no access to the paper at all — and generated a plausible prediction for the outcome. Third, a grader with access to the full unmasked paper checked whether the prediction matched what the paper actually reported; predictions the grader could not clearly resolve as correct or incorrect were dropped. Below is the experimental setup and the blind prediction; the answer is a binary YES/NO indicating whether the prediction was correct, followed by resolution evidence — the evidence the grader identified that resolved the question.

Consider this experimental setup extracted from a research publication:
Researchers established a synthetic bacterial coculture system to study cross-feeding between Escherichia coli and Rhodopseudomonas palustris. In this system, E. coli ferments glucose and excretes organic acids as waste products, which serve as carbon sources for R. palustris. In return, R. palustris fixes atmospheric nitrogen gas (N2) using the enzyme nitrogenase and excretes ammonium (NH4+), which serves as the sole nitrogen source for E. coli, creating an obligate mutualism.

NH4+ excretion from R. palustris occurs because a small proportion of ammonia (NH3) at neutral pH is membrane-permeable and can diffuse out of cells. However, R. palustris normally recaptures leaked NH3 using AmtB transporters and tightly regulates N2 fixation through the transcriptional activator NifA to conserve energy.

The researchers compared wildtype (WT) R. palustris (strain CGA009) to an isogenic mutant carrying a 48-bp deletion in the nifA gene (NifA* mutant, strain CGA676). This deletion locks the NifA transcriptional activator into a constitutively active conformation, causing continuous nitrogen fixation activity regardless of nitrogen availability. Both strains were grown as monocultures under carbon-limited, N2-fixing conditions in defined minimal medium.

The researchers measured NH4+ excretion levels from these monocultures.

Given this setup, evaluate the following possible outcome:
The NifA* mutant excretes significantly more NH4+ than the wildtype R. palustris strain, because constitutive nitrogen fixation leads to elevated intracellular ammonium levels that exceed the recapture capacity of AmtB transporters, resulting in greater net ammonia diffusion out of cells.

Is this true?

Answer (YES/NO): YES